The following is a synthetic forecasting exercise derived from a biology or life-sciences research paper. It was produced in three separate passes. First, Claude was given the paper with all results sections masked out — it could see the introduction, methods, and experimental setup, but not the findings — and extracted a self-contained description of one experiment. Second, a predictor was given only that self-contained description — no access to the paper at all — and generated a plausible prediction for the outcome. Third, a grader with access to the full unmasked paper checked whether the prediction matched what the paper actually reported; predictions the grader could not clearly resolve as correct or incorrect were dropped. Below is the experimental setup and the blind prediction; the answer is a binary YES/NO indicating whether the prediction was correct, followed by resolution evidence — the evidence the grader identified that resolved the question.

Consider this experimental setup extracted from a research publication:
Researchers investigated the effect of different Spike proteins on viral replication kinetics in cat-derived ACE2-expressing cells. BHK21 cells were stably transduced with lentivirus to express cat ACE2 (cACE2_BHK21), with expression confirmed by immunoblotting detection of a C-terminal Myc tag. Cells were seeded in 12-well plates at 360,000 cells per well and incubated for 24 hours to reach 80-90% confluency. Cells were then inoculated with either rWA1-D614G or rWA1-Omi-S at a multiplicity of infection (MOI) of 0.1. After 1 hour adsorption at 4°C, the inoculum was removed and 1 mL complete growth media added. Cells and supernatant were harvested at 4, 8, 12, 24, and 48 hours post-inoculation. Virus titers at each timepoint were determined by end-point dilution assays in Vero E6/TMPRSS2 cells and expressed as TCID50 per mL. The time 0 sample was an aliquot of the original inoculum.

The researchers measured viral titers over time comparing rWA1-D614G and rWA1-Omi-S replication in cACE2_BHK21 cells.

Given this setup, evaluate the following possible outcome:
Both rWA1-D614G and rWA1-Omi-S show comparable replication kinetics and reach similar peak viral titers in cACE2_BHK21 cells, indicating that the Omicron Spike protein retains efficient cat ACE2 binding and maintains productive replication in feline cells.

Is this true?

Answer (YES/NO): NO